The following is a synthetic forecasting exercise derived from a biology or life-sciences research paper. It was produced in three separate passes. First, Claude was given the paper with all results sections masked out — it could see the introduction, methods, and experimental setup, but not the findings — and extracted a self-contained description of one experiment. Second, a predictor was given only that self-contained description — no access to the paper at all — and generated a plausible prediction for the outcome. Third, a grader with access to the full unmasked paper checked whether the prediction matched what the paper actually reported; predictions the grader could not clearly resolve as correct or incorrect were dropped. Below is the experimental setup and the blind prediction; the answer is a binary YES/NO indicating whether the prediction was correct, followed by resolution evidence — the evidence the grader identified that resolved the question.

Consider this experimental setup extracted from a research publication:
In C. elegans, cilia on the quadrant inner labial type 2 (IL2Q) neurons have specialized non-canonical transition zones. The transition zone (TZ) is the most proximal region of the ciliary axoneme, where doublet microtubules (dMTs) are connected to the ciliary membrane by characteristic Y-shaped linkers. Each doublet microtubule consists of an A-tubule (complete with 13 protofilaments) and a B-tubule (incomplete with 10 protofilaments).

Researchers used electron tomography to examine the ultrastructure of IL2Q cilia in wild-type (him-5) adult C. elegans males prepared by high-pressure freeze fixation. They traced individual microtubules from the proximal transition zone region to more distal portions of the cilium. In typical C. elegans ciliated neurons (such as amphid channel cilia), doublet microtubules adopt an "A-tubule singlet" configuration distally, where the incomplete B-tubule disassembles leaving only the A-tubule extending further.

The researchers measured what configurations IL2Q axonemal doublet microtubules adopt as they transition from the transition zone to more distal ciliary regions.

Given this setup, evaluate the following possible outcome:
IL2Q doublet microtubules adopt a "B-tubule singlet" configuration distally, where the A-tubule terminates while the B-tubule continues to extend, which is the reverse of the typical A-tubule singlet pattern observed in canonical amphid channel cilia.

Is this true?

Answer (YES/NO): NO